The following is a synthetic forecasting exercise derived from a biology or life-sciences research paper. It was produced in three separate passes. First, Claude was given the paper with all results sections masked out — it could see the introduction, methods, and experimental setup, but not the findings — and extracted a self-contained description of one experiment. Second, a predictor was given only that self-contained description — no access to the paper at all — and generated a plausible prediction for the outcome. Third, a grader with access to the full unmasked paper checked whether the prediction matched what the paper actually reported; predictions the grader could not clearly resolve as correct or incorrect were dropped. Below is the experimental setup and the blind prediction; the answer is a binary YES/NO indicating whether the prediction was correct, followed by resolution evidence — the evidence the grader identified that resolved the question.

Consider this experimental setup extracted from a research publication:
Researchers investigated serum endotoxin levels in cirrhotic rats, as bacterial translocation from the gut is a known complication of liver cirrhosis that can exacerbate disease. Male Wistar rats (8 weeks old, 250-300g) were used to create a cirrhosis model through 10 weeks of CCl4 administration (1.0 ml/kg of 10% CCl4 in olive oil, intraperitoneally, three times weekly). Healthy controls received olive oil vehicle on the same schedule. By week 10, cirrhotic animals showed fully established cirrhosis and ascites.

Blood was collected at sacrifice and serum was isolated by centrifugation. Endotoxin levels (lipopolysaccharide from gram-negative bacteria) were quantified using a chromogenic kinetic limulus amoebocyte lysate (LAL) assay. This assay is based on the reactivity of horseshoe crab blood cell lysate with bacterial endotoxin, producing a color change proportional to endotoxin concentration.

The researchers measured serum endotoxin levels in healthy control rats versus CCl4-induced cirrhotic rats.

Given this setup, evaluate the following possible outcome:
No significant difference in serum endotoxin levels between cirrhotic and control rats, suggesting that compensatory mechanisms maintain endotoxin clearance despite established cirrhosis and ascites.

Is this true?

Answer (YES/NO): NO